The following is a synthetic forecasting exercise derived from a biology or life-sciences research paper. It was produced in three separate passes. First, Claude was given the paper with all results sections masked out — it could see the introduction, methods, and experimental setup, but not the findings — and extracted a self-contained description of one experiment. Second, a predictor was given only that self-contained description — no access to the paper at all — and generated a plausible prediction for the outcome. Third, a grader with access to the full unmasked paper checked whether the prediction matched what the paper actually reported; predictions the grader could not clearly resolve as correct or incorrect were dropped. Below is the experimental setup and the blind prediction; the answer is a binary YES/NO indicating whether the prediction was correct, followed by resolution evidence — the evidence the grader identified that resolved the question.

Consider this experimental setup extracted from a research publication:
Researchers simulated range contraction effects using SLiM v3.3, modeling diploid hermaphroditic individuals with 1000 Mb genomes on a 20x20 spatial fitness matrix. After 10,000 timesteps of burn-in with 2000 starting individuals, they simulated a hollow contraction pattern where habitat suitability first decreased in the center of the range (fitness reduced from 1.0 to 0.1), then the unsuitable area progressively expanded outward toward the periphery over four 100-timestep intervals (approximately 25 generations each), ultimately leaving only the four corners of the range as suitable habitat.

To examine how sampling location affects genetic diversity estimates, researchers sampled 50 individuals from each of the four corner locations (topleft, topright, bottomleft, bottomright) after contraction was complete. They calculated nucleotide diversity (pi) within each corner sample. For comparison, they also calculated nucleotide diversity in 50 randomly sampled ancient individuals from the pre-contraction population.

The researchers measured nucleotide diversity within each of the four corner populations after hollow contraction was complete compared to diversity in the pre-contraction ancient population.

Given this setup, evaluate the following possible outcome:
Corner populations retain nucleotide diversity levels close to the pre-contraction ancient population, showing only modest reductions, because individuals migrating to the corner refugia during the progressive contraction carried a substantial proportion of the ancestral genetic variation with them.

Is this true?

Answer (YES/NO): YES